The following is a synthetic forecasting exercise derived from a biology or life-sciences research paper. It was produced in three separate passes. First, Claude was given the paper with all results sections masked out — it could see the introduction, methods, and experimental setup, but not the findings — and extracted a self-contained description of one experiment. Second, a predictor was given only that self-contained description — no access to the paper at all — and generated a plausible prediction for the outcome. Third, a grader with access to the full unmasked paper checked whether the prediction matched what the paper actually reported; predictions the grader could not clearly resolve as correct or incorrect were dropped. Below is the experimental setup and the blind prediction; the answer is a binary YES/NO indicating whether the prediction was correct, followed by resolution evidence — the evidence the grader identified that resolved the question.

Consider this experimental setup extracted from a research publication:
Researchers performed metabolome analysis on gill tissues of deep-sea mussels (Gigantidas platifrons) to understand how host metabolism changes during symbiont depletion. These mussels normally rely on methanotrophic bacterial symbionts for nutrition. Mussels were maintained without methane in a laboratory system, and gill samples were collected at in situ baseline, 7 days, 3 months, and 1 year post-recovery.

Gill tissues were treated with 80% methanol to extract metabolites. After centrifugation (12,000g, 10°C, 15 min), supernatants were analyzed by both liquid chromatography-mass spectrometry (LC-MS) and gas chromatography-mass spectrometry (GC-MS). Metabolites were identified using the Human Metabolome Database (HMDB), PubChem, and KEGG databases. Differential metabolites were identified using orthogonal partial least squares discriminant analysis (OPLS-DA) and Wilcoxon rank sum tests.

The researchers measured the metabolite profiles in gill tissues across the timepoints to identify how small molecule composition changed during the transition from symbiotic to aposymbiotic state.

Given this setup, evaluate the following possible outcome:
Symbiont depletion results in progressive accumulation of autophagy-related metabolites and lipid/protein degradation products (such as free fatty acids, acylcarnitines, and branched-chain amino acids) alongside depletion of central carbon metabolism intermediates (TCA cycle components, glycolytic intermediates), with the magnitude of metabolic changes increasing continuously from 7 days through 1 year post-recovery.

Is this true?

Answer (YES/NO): NO